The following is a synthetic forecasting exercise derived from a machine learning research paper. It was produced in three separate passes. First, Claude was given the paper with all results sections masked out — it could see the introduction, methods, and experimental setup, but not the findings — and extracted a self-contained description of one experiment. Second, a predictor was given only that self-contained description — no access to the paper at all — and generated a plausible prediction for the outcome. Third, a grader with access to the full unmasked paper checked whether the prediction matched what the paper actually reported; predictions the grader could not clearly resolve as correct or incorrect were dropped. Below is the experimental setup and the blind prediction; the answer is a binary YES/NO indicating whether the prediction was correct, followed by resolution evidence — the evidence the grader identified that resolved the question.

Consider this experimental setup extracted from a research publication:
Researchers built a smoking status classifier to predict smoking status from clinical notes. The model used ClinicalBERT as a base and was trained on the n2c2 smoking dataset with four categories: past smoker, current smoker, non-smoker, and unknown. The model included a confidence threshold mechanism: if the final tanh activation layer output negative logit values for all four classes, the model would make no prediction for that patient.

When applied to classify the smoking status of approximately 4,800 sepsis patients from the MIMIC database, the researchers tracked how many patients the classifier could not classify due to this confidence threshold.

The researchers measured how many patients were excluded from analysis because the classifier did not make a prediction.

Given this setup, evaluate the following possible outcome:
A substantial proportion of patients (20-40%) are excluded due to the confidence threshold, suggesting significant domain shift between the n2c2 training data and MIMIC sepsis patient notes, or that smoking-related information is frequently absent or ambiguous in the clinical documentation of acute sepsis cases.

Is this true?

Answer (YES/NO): NO